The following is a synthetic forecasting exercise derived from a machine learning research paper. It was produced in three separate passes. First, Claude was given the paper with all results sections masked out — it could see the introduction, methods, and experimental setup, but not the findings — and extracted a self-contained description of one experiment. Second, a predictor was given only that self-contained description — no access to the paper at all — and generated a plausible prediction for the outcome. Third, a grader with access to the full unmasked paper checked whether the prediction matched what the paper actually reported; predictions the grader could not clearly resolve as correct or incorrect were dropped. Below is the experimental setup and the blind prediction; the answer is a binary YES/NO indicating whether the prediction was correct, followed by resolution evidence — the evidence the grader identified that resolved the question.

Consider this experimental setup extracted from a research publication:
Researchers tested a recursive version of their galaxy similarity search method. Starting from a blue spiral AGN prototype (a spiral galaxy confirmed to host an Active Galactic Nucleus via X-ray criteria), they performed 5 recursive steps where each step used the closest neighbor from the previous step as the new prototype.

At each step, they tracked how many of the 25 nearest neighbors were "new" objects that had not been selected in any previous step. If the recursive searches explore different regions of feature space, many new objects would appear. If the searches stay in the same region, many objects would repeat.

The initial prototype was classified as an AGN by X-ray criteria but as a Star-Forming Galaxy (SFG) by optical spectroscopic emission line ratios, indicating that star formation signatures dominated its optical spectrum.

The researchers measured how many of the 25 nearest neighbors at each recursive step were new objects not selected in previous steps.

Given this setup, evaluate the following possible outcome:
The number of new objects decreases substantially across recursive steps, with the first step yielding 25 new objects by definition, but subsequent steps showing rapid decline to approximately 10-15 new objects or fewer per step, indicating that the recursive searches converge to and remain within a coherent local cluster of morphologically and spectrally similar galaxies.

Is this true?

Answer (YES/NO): NO